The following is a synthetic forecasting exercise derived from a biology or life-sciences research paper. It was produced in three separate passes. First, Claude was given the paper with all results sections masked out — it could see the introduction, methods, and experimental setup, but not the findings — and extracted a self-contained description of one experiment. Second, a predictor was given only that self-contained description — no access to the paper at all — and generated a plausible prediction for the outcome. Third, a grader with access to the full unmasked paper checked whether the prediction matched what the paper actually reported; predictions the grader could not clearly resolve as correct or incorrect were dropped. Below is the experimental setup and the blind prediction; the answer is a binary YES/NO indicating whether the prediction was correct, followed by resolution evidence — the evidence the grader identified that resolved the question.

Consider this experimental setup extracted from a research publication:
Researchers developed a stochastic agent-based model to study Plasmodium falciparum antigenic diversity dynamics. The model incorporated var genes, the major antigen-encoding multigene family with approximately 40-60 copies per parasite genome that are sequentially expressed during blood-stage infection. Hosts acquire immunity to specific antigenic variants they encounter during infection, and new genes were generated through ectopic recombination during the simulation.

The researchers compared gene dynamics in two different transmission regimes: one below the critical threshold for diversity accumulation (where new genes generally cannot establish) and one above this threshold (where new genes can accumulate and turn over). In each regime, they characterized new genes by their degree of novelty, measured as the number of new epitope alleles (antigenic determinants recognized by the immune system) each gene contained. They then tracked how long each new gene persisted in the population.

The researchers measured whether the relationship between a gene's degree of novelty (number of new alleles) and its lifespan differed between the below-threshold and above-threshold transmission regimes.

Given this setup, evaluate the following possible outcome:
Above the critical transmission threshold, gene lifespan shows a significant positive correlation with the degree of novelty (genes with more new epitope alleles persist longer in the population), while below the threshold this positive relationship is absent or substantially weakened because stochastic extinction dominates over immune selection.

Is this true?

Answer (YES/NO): YES